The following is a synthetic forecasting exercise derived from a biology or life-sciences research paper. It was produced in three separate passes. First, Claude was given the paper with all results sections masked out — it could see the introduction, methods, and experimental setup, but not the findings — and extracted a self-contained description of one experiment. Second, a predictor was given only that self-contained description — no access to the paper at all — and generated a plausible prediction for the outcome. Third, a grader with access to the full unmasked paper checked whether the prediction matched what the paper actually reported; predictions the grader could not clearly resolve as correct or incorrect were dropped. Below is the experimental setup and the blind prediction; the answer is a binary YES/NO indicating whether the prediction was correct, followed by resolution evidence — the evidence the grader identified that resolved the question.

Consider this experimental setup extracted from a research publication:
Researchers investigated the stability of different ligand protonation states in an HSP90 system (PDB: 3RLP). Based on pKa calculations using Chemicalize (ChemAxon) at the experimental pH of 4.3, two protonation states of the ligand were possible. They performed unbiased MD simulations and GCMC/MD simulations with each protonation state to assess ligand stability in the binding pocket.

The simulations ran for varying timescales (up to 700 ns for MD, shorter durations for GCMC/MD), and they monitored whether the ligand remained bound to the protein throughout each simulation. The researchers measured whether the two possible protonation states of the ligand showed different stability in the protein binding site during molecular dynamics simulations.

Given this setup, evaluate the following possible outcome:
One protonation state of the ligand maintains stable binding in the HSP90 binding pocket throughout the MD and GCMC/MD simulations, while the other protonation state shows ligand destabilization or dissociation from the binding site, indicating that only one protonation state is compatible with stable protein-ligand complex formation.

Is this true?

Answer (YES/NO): YES